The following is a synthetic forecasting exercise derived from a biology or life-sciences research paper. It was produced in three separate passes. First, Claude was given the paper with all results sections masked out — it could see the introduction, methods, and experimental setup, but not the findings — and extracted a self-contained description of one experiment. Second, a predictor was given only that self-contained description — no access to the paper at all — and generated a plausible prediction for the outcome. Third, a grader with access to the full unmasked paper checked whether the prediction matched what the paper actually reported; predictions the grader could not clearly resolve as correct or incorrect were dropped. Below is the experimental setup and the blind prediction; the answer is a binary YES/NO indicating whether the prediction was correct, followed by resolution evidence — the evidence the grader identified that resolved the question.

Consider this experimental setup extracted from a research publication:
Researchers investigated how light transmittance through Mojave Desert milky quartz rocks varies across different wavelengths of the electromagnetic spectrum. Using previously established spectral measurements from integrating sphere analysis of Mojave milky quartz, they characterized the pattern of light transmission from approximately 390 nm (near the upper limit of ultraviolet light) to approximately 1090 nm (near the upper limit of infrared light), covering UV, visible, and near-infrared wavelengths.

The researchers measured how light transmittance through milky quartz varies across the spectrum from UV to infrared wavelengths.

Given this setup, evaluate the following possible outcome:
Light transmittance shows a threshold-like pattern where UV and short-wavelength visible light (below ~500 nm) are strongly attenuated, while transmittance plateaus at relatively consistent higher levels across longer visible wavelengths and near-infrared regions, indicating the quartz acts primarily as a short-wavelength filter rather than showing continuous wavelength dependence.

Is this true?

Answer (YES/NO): NO